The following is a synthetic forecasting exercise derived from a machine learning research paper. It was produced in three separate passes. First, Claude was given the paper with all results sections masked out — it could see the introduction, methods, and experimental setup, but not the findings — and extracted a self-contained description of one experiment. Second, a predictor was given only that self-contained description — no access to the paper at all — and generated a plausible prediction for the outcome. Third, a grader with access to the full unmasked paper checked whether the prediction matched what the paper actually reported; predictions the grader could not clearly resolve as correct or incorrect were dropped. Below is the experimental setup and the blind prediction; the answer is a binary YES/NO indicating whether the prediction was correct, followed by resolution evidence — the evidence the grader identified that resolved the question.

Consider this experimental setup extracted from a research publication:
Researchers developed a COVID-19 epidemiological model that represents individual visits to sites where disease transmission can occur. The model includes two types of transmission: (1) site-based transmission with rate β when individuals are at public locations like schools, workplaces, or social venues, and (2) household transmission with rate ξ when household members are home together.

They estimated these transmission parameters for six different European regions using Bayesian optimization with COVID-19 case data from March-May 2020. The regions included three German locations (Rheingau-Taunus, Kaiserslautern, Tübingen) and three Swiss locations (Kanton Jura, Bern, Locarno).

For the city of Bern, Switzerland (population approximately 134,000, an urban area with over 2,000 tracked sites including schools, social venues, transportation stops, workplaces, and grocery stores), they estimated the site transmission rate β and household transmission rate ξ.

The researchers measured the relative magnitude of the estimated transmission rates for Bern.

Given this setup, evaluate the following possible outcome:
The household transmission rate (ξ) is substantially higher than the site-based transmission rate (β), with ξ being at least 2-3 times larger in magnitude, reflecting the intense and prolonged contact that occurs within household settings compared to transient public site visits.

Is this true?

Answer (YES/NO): NO